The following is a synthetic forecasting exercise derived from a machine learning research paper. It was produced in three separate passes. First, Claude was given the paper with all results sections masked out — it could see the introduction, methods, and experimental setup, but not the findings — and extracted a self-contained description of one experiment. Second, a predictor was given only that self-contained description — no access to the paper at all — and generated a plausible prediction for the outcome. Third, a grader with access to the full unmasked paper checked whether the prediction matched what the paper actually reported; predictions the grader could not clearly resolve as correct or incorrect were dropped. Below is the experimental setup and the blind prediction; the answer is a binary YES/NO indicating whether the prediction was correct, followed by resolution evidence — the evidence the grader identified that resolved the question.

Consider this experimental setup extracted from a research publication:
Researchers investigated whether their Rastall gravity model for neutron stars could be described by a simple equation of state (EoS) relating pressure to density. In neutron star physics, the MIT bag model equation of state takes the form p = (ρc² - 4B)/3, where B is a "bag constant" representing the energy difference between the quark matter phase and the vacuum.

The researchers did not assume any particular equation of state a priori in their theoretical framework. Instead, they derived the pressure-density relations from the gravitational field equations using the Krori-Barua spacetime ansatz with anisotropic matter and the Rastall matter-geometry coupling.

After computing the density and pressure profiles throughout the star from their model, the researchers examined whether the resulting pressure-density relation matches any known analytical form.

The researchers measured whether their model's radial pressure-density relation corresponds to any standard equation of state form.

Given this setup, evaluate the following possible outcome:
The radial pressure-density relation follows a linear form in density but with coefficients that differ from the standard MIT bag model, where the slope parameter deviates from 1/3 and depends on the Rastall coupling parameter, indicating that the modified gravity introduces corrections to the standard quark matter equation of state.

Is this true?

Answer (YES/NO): NO